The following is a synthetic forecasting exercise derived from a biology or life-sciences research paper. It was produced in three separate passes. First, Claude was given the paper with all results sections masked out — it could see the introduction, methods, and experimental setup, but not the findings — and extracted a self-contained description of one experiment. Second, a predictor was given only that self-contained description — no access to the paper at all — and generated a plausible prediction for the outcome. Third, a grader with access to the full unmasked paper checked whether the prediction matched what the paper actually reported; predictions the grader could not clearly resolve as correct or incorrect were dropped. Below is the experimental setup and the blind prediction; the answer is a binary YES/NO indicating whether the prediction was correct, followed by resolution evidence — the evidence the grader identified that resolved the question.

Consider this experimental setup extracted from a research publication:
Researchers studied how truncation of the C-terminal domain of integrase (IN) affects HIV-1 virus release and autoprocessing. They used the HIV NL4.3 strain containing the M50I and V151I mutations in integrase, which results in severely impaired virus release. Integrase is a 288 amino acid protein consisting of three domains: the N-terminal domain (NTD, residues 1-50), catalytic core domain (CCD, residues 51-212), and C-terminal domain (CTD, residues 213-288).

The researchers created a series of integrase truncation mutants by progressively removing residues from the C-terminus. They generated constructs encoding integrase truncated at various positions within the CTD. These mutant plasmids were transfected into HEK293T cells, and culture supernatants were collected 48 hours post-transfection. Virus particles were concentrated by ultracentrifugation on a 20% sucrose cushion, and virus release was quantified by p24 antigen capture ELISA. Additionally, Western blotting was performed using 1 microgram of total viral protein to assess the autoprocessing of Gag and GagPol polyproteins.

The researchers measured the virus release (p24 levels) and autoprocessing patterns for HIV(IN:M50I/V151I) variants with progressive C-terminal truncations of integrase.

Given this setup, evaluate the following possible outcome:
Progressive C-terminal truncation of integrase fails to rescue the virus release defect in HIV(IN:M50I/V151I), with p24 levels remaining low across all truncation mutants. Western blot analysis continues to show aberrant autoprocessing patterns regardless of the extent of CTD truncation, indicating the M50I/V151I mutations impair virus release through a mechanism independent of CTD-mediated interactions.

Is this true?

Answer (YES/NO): NO